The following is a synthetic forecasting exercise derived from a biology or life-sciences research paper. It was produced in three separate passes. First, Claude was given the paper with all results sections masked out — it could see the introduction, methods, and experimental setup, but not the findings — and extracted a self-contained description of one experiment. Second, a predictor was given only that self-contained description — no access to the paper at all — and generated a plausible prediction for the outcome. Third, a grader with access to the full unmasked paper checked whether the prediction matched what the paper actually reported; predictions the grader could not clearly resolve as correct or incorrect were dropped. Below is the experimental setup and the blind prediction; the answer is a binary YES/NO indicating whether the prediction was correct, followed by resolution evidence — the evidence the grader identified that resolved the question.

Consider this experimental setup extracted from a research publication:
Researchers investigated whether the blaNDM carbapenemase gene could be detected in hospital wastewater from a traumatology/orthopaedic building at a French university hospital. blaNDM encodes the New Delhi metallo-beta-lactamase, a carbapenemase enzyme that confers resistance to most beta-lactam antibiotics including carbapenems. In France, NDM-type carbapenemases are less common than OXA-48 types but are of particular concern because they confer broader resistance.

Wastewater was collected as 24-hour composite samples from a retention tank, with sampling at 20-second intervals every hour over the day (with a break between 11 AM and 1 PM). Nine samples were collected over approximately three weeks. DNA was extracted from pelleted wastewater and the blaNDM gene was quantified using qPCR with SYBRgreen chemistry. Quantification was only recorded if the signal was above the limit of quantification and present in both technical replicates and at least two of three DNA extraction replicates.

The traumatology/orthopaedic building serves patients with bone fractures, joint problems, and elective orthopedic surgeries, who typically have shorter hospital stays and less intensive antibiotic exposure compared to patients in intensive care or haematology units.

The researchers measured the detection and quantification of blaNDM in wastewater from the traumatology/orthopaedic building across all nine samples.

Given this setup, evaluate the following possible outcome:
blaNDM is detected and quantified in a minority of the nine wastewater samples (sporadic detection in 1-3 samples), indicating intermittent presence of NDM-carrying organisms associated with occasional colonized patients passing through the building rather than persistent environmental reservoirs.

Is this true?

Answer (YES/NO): YES